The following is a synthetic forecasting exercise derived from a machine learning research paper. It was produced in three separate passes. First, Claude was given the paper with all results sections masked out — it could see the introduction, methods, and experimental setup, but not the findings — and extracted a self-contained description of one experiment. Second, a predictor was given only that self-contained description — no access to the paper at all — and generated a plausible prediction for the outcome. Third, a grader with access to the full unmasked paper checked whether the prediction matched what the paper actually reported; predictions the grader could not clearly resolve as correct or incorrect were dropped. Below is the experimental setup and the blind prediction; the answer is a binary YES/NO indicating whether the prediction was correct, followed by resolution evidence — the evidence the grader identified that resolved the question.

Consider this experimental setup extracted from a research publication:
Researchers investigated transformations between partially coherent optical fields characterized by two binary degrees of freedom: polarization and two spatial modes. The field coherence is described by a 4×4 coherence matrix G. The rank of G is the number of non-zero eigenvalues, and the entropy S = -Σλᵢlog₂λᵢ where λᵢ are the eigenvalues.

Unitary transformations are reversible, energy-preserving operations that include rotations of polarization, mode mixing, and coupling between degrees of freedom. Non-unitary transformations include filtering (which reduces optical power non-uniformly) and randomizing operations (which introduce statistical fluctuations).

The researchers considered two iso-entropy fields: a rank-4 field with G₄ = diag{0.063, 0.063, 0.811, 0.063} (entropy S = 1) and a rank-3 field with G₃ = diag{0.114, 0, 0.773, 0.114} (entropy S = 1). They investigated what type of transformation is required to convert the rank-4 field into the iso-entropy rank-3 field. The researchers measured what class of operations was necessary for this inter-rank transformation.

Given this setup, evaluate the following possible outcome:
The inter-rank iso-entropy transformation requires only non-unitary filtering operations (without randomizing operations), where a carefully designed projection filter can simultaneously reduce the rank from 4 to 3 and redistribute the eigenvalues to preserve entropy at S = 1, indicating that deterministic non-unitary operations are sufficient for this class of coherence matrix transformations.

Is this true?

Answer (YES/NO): YES